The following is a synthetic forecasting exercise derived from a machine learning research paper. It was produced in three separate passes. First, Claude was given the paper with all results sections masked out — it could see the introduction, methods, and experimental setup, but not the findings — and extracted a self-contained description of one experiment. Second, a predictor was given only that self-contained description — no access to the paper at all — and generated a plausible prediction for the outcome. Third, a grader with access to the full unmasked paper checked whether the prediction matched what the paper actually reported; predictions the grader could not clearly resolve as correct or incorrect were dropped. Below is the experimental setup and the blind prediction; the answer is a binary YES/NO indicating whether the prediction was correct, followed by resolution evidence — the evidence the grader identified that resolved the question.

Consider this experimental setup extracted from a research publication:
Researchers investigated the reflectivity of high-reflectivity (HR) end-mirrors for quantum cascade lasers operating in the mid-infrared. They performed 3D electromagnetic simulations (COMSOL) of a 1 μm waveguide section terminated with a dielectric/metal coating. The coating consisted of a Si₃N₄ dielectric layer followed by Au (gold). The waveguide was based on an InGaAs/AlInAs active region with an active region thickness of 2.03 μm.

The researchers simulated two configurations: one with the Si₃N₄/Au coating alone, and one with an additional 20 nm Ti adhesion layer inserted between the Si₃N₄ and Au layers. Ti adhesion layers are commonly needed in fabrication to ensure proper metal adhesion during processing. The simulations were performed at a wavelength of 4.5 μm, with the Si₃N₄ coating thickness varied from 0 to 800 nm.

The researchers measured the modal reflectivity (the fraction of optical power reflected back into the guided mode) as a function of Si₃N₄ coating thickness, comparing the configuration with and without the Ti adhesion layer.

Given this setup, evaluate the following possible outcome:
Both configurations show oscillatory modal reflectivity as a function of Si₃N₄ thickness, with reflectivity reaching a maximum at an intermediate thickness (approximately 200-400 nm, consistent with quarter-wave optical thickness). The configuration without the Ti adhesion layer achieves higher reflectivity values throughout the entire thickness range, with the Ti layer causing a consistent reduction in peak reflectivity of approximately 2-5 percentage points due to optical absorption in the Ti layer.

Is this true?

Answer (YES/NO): NO